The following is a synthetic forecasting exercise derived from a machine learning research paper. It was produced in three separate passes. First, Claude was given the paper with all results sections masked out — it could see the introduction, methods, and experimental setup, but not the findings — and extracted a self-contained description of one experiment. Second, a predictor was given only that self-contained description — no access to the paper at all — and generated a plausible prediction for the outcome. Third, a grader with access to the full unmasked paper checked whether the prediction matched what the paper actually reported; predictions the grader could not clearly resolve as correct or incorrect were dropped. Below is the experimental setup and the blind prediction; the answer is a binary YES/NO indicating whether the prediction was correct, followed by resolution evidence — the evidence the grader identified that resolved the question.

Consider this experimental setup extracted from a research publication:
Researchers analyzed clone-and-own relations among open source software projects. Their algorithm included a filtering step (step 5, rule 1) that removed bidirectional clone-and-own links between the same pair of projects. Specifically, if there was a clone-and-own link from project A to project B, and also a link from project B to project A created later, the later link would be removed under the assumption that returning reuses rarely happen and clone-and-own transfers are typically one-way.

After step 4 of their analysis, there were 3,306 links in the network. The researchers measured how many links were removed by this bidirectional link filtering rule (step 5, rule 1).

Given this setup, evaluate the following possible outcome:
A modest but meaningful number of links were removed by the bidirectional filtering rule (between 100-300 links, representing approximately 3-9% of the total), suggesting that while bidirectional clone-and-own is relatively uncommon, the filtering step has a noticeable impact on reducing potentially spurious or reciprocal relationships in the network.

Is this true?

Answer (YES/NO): YES